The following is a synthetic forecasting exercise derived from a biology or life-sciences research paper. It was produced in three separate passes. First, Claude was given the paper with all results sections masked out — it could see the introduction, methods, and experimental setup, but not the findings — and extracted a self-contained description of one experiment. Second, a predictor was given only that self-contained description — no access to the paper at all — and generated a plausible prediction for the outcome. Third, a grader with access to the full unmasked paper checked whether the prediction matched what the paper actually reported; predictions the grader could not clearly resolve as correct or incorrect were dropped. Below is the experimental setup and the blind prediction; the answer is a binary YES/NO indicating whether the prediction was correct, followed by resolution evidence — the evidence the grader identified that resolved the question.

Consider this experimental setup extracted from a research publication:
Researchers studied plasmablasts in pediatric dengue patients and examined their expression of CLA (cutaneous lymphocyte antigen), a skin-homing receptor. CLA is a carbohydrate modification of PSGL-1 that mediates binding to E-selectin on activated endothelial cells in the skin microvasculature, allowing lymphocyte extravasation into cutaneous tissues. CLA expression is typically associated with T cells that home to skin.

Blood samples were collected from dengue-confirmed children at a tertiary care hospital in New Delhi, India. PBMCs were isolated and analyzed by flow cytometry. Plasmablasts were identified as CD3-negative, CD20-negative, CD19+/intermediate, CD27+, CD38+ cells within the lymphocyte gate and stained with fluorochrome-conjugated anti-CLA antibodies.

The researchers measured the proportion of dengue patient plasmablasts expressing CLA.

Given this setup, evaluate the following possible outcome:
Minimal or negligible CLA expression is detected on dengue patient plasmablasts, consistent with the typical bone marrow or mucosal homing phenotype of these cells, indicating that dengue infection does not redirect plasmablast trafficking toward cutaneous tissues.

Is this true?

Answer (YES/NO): NO